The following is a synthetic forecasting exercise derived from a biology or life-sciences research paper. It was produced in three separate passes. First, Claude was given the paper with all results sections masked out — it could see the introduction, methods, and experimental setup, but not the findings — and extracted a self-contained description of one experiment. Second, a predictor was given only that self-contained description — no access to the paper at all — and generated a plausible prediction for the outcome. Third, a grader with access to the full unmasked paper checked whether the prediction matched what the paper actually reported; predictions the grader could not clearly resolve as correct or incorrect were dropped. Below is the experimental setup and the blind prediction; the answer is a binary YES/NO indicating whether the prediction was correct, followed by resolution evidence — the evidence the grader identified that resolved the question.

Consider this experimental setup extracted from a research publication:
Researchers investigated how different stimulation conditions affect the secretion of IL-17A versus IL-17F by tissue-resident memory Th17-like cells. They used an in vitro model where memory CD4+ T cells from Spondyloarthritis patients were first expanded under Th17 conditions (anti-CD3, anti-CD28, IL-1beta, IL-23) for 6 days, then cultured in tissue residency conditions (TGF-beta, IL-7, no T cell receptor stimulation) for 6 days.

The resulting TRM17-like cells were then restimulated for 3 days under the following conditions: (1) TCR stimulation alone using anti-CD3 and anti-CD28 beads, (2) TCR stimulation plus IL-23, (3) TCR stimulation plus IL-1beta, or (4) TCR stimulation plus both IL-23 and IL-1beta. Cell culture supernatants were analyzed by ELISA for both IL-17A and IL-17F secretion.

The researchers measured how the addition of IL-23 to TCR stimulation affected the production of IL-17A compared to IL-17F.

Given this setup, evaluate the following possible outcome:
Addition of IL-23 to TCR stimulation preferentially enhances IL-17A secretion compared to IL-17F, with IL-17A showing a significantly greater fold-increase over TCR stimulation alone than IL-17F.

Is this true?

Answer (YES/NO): NO